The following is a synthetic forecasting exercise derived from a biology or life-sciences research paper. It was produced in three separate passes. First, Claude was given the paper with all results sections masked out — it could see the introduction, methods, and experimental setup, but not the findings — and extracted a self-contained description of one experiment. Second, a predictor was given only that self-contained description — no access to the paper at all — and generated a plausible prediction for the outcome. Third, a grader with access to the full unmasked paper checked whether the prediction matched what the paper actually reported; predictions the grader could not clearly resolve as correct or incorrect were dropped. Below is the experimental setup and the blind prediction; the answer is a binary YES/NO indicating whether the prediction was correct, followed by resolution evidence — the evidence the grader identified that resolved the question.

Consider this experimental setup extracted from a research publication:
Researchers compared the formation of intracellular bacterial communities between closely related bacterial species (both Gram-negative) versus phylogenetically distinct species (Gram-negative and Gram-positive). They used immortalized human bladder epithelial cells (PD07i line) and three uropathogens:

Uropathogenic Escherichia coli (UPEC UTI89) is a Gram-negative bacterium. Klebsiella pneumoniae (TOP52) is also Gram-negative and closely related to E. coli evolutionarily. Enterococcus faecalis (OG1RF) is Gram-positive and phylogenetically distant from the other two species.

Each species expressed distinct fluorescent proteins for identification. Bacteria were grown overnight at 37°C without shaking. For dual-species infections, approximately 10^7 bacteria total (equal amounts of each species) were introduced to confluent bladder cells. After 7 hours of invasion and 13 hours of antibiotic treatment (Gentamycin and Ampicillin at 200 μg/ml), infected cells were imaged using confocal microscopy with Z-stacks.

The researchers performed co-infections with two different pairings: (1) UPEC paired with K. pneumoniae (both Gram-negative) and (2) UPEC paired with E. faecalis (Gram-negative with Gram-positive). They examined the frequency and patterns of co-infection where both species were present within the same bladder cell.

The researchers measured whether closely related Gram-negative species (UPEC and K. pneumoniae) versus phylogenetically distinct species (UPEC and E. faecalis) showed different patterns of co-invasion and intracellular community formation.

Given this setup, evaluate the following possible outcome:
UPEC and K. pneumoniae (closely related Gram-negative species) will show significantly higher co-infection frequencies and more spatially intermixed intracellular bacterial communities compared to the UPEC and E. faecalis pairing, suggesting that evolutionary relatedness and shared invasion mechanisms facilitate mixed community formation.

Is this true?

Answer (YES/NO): NO